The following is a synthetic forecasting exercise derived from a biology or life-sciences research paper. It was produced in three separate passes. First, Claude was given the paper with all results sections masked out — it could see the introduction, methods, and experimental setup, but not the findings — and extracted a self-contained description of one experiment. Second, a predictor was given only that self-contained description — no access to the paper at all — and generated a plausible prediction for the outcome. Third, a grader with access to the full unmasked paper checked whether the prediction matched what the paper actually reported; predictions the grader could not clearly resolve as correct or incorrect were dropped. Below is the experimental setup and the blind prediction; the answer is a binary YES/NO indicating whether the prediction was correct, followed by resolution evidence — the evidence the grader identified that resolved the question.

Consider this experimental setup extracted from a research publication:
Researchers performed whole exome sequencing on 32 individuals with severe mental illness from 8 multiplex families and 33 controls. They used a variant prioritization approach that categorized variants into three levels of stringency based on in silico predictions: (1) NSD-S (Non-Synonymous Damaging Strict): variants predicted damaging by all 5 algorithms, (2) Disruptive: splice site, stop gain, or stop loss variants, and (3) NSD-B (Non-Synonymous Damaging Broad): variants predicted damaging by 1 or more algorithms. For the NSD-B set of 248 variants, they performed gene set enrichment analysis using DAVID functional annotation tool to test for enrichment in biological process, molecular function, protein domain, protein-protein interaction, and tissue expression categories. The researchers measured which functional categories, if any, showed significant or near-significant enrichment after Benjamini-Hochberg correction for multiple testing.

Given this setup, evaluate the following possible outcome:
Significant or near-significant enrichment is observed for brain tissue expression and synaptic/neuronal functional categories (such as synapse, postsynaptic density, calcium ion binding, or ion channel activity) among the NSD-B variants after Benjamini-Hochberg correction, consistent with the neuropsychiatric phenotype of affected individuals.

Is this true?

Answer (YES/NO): NO